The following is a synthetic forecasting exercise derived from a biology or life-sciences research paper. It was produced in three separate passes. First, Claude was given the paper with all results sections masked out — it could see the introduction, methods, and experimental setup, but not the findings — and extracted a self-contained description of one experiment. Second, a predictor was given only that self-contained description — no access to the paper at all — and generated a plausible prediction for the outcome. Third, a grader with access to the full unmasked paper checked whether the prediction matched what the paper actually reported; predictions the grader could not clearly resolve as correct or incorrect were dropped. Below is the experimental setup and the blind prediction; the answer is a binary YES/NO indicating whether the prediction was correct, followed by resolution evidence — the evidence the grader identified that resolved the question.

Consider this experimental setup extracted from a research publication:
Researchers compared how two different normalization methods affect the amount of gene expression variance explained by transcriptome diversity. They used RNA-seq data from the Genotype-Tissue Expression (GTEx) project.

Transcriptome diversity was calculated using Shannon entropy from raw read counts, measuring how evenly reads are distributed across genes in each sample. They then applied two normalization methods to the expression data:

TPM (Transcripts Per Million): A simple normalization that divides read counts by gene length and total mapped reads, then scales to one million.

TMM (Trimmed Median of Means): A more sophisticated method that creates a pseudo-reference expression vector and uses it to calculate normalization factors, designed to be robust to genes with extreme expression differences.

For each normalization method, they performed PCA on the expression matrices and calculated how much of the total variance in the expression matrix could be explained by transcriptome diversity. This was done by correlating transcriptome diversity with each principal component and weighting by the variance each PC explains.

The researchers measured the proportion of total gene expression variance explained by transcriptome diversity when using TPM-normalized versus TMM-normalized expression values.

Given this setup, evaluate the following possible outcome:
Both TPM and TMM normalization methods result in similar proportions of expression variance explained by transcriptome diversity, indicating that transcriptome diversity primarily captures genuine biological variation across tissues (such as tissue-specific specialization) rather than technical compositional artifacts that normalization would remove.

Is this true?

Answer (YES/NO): NO